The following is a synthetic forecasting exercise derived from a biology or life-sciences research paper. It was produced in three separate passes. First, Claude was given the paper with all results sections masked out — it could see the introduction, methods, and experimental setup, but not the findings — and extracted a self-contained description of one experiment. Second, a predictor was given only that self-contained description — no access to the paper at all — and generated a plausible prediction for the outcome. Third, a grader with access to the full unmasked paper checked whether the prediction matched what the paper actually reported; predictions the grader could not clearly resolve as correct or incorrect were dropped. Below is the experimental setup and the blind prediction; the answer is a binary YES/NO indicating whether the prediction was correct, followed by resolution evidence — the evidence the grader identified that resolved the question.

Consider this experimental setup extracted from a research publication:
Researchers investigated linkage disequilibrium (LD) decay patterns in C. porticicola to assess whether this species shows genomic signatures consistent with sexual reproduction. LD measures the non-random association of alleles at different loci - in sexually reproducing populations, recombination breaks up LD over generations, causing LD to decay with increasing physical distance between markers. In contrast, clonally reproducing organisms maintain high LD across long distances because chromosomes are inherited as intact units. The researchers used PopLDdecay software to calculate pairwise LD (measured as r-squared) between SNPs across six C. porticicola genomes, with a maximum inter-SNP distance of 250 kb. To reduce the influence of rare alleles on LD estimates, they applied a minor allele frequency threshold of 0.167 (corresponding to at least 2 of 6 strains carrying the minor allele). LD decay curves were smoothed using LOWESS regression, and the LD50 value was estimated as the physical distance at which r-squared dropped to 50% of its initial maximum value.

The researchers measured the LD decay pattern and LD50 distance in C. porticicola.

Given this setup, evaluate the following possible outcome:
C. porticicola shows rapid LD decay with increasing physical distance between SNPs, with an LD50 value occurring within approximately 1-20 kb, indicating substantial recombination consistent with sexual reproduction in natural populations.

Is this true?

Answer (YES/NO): YES